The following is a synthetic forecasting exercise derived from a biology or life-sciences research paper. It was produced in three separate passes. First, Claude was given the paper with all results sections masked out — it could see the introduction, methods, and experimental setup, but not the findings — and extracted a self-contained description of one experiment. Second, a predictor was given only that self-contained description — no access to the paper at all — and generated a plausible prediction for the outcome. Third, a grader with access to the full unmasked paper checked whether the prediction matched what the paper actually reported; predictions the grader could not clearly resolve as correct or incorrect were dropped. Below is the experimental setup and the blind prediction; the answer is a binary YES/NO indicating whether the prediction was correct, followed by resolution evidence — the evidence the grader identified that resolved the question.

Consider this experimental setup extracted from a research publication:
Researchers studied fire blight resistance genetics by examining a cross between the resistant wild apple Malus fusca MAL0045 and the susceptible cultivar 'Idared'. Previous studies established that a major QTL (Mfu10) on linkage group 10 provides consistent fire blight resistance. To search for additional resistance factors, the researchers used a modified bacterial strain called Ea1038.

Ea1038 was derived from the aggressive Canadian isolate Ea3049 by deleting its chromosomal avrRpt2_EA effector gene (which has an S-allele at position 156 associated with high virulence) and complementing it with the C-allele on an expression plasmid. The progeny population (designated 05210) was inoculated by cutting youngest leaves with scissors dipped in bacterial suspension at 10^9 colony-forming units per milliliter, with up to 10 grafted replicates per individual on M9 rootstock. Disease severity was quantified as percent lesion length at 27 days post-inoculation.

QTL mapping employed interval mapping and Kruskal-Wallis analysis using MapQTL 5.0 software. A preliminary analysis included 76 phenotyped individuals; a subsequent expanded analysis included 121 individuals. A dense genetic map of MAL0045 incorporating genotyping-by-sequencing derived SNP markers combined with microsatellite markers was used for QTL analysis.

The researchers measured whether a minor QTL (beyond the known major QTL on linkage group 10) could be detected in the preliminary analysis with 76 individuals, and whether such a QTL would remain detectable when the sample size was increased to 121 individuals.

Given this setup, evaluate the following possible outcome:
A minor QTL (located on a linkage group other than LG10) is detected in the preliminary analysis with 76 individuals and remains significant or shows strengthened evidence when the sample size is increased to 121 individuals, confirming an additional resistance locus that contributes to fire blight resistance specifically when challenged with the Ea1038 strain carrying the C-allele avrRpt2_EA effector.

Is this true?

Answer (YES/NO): NO